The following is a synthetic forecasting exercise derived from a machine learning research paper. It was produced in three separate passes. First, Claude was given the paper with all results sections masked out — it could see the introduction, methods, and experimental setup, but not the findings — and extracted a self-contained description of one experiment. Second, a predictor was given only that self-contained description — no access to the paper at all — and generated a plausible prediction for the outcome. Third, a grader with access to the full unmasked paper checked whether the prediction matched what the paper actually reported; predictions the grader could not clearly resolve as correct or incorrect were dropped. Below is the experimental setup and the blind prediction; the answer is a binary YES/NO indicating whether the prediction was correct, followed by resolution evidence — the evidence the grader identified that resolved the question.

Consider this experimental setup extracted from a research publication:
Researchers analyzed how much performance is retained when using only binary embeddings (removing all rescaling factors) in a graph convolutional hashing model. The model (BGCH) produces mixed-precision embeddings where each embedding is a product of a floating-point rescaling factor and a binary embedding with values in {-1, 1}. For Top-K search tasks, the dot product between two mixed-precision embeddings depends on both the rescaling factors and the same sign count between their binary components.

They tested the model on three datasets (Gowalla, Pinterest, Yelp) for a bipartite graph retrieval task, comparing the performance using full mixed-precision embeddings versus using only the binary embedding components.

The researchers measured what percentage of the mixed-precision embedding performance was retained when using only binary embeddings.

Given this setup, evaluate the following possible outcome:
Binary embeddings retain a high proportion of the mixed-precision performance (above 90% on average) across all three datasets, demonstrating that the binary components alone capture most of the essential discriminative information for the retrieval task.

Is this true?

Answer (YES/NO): NO